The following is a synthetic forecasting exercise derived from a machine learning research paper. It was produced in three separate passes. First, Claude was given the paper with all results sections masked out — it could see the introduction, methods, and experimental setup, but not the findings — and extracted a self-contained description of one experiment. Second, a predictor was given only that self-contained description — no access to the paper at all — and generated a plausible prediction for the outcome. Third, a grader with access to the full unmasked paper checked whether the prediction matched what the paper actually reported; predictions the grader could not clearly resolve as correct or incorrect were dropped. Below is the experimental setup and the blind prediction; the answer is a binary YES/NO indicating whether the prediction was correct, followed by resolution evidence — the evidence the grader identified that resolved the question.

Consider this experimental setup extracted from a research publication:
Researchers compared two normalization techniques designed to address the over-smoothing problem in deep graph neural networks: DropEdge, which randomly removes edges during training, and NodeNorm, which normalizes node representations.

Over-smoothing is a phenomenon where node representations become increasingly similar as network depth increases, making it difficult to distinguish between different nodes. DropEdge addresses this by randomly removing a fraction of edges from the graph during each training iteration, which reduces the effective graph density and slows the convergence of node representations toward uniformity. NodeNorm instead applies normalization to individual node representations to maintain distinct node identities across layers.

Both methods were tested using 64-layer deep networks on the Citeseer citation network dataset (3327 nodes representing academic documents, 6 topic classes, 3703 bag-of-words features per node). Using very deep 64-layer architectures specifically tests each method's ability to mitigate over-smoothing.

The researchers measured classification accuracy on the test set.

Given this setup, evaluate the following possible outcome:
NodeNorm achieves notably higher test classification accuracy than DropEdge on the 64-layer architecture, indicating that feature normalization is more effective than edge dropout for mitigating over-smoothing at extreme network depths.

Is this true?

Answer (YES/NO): YES